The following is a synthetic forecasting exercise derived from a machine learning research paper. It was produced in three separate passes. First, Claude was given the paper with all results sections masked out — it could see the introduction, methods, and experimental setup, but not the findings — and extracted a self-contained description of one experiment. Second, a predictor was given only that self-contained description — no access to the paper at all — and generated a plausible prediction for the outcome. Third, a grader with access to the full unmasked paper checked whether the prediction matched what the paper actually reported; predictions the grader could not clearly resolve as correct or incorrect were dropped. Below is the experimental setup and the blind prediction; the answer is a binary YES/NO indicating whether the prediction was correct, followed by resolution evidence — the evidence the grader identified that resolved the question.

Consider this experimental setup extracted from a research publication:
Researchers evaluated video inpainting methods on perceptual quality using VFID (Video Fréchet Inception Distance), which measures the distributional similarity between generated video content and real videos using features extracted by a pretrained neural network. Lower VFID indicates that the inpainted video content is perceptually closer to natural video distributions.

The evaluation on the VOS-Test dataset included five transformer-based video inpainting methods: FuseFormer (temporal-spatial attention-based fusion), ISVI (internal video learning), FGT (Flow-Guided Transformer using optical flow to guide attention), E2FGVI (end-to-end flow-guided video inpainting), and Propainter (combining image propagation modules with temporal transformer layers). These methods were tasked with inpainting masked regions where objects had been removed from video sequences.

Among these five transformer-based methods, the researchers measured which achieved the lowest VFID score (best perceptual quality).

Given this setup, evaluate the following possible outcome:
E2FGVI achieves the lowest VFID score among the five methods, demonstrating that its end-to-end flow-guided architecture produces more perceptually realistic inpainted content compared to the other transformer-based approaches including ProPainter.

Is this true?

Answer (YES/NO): NO